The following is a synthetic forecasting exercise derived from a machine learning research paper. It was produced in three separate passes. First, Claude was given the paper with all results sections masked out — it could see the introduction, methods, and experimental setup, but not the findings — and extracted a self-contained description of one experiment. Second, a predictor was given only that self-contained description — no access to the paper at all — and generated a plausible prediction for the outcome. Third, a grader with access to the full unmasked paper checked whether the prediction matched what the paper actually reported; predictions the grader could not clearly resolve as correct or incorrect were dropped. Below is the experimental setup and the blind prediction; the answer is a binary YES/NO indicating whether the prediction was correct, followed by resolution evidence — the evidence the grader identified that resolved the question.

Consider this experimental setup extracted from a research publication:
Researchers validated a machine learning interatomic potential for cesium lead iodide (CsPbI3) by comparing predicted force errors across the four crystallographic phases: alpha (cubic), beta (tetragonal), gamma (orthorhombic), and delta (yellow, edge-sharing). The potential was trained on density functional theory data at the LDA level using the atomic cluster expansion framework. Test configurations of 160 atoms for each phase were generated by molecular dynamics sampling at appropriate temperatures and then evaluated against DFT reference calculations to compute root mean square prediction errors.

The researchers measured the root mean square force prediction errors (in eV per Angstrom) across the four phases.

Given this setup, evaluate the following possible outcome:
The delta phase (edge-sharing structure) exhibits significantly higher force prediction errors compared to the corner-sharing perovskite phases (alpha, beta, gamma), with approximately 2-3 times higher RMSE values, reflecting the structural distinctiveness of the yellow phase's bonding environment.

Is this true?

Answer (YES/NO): NO